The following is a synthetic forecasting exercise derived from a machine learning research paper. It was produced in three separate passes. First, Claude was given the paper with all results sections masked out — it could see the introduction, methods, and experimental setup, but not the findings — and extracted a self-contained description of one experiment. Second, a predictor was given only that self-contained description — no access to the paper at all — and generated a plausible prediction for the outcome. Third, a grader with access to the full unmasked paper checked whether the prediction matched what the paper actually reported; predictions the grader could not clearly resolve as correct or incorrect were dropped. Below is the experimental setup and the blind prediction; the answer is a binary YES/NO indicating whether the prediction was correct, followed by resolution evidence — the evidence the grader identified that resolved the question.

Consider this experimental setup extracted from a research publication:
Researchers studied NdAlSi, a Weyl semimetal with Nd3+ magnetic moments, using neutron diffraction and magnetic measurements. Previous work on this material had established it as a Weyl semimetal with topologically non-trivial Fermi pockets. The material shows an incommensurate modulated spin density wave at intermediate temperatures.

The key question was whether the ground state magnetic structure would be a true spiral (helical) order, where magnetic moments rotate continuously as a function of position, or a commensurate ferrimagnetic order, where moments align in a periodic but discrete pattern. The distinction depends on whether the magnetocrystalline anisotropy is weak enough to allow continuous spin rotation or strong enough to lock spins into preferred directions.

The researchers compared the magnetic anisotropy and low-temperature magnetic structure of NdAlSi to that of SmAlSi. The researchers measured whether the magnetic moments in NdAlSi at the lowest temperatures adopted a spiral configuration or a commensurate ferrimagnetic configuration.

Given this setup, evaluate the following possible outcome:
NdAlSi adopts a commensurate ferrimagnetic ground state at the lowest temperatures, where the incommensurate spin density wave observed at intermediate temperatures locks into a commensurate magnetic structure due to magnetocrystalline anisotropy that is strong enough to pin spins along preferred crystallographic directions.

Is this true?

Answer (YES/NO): YES